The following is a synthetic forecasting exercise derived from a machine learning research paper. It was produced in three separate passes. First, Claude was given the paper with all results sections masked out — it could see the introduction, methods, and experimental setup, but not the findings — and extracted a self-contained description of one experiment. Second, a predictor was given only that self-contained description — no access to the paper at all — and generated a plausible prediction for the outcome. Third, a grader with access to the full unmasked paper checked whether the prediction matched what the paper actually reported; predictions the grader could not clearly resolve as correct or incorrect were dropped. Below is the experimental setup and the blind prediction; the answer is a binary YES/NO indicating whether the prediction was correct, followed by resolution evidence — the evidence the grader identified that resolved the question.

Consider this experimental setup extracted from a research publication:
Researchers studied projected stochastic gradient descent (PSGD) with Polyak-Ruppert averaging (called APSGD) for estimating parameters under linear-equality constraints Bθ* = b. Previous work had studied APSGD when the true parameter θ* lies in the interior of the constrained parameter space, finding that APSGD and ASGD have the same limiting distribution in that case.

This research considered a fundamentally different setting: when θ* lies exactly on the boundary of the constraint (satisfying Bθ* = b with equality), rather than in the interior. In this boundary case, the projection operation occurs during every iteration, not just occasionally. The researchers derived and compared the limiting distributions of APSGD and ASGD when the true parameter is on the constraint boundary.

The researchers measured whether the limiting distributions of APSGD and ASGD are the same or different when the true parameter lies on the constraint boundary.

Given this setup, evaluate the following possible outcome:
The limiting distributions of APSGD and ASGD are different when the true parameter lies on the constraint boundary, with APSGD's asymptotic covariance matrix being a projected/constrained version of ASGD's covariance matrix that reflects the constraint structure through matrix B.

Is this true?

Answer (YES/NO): YES